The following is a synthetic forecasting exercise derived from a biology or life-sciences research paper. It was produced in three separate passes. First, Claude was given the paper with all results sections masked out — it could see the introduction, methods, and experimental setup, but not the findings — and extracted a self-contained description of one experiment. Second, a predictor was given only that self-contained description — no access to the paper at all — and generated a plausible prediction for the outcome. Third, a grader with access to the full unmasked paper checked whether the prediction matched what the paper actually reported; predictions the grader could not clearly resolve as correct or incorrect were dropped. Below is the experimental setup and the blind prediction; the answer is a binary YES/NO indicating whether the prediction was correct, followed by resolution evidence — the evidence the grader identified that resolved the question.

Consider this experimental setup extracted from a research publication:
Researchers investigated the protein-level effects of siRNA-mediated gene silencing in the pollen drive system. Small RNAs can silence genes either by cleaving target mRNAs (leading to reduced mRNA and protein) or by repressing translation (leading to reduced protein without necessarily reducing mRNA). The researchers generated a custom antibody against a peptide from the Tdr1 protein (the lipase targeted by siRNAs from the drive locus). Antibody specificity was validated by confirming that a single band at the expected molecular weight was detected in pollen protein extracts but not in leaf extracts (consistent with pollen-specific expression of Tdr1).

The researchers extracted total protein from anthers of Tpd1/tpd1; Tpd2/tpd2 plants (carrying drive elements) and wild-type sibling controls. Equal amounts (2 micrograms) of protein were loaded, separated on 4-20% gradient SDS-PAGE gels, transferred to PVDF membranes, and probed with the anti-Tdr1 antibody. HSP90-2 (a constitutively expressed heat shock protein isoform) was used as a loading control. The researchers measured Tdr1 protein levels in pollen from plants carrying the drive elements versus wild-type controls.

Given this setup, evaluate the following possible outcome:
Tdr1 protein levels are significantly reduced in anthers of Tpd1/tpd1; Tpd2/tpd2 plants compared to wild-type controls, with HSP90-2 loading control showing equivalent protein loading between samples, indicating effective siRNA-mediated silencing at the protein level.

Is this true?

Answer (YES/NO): YES